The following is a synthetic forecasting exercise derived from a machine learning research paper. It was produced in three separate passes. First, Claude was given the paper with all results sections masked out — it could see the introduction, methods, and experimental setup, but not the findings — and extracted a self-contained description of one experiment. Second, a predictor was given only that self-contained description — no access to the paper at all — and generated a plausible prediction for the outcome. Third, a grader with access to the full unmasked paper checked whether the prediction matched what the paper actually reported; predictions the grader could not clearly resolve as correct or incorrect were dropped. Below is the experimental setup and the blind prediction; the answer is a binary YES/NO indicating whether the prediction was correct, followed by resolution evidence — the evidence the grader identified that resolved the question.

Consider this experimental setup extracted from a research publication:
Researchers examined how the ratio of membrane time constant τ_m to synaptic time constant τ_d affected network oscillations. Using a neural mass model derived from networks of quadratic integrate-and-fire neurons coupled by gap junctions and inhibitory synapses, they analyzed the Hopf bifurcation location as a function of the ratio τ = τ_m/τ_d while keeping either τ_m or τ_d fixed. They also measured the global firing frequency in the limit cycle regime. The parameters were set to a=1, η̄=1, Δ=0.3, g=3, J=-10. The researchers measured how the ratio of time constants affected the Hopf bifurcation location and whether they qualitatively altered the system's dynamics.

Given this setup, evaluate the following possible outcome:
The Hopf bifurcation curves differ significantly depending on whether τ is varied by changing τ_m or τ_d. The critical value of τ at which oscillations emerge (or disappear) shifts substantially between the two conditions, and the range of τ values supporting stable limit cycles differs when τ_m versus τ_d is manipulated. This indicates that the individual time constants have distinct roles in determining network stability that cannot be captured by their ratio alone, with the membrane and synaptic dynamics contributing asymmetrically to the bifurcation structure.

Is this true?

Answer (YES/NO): NO